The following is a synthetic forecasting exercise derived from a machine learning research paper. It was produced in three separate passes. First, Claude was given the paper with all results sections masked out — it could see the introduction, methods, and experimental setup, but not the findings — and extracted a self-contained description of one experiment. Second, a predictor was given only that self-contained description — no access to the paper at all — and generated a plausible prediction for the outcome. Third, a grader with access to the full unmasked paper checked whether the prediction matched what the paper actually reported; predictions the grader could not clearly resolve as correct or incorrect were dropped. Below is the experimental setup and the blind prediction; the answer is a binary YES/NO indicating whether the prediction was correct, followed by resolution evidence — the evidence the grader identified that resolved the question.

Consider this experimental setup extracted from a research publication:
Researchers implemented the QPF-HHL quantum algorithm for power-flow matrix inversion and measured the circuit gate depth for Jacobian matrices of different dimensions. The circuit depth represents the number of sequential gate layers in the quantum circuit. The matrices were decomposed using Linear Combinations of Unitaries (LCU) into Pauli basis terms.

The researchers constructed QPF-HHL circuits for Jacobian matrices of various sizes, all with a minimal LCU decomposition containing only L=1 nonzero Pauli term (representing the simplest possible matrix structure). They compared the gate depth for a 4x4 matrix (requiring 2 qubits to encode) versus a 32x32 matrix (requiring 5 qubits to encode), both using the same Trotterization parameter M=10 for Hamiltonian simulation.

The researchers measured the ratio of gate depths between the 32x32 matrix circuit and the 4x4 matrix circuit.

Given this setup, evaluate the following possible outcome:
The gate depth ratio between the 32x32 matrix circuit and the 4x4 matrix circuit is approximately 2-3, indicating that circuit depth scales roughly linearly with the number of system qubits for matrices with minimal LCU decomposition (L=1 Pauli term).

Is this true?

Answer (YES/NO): NO